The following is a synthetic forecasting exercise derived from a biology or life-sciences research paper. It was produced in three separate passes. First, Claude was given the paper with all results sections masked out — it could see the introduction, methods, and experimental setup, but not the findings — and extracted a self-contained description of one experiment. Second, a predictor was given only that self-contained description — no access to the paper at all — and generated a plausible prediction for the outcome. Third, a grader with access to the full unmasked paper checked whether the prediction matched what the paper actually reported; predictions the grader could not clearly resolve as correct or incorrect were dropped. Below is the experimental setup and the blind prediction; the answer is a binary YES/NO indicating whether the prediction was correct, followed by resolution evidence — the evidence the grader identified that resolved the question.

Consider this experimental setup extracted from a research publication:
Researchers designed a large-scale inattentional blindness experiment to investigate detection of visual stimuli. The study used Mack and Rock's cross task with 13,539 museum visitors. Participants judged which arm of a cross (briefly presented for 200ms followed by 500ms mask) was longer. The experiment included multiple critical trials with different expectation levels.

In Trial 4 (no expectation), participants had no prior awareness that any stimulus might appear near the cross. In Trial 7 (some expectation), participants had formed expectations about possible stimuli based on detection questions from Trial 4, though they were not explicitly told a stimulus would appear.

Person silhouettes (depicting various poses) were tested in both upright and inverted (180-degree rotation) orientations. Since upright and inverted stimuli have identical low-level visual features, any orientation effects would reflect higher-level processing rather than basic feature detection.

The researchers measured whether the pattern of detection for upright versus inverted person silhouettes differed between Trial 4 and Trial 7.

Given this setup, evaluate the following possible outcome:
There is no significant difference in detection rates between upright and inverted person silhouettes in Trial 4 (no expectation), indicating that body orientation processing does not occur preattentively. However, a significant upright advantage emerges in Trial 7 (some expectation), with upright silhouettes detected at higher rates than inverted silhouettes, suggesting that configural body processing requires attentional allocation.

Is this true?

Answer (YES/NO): NO